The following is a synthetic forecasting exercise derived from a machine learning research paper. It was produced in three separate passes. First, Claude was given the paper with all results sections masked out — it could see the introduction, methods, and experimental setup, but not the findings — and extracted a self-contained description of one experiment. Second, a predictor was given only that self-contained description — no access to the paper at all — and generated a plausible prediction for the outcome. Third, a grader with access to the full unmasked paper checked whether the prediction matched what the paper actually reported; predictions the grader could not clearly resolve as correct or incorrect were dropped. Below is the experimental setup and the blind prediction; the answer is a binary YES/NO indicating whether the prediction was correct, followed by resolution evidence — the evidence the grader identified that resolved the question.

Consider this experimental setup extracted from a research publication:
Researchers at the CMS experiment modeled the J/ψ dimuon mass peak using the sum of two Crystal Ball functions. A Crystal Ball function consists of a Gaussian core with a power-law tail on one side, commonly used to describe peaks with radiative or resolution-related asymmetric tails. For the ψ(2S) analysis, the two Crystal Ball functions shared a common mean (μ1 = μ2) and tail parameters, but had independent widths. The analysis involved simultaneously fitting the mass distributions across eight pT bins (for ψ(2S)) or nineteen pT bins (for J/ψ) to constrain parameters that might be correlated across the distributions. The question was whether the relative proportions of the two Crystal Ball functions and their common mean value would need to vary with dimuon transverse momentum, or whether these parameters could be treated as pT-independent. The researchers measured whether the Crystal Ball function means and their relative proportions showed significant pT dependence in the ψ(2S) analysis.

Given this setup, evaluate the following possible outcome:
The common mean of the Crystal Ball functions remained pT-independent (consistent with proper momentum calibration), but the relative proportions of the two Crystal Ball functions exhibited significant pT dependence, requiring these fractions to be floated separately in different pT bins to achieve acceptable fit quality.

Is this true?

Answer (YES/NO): NO